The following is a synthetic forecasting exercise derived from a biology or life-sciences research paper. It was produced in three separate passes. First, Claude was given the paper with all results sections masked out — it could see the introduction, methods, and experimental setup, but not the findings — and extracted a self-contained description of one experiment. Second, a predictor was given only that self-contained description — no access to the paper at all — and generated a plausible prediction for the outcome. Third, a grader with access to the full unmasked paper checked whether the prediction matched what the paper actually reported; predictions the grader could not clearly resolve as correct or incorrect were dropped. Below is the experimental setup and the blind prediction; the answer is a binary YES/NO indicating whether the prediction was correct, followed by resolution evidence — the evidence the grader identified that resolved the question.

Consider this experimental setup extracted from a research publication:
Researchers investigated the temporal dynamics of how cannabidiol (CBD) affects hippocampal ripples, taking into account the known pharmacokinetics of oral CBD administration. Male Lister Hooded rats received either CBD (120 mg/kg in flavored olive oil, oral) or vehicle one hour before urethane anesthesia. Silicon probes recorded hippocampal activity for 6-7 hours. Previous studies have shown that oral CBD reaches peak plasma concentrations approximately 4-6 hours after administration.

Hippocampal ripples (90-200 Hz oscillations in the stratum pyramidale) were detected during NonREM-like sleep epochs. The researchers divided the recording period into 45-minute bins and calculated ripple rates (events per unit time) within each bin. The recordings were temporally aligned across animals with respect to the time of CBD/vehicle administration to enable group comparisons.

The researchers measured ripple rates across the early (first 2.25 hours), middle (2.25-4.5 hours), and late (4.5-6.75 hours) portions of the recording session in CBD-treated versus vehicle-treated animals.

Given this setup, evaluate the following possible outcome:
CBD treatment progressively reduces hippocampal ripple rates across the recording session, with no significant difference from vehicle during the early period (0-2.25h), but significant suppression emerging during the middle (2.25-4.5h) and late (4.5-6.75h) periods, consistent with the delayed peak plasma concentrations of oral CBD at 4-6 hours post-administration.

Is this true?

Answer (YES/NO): NO